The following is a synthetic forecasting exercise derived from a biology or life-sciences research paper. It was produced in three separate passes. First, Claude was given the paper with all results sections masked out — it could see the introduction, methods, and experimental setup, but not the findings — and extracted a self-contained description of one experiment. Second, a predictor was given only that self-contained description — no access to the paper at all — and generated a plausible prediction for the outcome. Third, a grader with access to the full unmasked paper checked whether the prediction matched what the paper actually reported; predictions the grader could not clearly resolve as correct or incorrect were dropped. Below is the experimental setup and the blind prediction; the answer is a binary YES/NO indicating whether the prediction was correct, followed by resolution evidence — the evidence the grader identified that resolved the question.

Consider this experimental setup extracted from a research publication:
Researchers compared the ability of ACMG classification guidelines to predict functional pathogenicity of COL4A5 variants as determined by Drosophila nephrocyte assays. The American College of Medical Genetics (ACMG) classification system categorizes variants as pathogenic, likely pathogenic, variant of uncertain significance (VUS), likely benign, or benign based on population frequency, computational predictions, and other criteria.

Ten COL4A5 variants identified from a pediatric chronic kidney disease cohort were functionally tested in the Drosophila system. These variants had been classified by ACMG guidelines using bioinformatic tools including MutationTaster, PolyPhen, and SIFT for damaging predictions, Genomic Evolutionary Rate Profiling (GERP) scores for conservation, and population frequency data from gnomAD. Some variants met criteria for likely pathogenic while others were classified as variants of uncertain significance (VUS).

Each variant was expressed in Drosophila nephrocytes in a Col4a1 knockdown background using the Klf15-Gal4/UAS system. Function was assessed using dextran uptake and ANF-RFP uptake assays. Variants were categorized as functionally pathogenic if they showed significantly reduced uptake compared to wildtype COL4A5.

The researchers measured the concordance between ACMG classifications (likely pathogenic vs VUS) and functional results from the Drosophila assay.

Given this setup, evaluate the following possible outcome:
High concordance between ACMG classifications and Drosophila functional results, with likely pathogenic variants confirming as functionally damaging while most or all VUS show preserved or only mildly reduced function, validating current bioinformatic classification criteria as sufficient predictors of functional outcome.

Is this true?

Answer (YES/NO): NO